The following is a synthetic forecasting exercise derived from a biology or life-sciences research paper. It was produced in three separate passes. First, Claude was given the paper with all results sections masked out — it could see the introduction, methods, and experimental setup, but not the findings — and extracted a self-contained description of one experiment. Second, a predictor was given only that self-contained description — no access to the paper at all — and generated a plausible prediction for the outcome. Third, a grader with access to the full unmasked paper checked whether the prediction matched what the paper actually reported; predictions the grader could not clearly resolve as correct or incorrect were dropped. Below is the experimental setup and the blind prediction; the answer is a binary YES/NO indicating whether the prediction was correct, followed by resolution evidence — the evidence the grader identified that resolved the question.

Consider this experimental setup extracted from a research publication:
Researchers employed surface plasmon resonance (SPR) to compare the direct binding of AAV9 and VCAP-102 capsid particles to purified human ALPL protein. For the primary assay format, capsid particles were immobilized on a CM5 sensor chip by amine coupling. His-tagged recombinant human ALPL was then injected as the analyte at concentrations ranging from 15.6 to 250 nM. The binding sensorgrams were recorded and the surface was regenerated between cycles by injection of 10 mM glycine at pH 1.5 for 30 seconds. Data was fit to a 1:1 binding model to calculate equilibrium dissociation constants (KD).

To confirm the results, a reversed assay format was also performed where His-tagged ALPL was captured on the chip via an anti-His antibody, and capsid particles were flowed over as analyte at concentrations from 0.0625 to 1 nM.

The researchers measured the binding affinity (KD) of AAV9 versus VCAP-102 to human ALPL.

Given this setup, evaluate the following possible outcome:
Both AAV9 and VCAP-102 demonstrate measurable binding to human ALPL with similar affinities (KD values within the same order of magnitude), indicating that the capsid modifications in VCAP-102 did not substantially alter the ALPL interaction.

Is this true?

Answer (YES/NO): NO